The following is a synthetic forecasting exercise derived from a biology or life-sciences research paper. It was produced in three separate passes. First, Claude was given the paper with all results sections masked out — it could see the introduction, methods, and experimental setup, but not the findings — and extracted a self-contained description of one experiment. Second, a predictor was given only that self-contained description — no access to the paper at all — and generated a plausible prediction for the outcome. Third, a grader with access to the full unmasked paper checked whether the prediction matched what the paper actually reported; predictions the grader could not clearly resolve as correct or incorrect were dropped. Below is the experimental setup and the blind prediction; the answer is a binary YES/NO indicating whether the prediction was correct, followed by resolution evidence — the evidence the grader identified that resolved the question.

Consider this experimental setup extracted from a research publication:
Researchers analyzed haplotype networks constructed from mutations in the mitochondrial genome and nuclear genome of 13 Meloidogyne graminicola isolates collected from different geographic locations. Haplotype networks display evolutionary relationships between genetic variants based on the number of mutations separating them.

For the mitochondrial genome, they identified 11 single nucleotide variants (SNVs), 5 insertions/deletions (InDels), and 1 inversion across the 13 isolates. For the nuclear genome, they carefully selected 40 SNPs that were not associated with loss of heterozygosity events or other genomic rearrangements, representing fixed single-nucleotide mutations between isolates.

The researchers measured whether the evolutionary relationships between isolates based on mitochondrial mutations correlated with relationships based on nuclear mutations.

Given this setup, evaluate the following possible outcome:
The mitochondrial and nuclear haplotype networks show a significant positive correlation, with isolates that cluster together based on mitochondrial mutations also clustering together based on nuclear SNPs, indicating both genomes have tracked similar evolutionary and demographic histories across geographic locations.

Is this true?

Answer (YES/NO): YES